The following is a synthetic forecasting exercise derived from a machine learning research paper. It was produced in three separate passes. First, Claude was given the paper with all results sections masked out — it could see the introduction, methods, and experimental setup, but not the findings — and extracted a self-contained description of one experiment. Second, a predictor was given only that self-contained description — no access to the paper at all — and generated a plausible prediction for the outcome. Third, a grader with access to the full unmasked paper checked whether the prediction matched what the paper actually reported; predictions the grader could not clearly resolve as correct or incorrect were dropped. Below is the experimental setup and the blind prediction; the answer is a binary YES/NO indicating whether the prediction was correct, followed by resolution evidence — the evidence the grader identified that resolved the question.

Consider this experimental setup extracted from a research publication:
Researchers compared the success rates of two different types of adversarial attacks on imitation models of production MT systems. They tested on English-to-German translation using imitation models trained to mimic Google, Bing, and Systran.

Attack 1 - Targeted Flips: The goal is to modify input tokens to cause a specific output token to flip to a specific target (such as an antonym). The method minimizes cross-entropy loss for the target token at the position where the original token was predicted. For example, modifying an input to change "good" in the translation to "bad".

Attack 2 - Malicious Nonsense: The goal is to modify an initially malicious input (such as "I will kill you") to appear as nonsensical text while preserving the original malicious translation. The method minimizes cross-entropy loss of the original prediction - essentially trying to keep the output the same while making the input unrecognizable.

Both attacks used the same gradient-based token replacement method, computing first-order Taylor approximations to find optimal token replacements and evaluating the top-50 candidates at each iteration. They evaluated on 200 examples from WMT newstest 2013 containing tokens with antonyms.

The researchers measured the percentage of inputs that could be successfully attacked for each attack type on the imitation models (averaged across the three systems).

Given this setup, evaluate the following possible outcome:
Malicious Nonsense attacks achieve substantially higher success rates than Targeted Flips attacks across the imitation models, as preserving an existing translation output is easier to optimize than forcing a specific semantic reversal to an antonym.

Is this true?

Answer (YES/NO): NO